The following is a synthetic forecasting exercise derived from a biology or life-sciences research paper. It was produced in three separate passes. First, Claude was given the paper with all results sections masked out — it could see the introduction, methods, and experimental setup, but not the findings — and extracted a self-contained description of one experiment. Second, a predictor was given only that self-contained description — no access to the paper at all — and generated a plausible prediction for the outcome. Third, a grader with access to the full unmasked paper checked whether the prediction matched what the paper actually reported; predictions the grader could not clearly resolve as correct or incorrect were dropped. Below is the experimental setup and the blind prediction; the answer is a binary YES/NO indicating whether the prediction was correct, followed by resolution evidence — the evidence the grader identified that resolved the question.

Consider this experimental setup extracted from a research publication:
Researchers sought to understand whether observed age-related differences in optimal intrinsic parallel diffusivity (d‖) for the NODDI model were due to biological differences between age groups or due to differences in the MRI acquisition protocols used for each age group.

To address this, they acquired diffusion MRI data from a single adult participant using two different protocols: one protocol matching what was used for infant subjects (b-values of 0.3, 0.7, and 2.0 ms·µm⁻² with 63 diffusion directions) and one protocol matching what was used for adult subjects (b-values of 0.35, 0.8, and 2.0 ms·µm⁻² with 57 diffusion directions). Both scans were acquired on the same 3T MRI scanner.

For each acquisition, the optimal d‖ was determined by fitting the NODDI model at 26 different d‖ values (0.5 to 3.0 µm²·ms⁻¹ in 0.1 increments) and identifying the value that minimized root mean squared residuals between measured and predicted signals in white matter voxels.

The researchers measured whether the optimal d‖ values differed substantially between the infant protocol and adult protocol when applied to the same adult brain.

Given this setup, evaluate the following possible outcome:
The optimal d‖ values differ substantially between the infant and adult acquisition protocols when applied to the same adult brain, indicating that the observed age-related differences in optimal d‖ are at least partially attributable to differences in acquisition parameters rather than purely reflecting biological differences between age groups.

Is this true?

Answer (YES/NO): NO